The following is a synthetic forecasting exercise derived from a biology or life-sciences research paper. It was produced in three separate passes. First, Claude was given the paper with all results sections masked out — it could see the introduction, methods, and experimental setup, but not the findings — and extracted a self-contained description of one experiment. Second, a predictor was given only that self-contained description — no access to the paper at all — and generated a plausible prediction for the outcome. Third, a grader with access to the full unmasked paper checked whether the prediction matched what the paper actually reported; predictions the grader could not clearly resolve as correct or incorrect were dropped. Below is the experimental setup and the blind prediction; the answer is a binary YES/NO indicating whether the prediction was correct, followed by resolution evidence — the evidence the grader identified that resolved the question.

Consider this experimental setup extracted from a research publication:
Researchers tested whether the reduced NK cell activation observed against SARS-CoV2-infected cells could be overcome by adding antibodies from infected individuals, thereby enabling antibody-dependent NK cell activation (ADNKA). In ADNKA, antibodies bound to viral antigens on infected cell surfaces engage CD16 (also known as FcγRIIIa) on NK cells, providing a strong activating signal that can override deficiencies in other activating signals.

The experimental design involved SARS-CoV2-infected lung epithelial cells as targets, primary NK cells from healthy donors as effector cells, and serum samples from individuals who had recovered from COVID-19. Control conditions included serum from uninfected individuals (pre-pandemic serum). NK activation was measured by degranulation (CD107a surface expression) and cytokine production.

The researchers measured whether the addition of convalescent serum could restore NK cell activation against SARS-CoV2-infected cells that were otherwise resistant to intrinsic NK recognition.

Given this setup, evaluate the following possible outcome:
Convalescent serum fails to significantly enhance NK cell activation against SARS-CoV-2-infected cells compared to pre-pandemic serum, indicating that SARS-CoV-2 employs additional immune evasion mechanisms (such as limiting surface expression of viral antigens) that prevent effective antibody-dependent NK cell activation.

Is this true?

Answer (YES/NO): NO